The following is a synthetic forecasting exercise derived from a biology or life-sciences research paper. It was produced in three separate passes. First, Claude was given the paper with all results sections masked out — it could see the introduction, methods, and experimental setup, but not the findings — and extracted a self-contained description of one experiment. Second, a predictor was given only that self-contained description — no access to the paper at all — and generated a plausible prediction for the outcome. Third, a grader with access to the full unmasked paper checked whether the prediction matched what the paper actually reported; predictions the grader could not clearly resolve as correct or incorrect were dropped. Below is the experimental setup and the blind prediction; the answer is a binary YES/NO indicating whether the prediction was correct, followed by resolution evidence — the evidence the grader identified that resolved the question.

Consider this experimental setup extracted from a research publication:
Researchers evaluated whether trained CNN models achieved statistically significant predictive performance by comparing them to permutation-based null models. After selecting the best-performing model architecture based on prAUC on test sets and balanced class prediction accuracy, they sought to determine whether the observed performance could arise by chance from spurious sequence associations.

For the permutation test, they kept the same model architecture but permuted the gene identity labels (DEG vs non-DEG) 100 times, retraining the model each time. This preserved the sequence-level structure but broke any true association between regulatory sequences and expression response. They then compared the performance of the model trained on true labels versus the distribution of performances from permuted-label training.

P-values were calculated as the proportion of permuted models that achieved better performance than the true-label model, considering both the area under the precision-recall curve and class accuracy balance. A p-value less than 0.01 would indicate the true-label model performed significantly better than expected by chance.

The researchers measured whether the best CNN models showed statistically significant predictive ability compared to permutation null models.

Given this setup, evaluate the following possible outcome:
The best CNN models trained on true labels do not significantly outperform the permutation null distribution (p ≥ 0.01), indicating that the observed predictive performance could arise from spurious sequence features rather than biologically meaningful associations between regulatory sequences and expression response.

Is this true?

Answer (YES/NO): NO